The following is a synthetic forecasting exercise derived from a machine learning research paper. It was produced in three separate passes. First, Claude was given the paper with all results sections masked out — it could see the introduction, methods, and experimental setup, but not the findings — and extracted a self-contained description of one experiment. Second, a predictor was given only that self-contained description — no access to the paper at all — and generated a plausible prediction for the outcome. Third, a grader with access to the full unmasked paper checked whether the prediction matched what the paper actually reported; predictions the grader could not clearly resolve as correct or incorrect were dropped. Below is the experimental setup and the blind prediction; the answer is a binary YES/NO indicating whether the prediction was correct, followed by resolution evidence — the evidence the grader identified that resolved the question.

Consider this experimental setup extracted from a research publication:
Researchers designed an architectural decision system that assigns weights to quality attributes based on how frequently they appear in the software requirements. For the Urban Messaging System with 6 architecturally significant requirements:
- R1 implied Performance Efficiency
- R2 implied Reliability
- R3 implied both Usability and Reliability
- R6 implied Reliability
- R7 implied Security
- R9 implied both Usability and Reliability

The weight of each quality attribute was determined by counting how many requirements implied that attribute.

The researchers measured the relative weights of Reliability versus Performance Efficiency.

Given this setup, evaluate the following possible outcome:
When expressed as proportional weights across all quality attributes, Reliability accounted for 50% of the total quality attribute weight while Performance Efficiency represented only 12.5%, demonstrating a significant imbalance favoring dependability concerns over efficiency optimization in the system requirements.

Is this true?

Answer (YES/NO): YES